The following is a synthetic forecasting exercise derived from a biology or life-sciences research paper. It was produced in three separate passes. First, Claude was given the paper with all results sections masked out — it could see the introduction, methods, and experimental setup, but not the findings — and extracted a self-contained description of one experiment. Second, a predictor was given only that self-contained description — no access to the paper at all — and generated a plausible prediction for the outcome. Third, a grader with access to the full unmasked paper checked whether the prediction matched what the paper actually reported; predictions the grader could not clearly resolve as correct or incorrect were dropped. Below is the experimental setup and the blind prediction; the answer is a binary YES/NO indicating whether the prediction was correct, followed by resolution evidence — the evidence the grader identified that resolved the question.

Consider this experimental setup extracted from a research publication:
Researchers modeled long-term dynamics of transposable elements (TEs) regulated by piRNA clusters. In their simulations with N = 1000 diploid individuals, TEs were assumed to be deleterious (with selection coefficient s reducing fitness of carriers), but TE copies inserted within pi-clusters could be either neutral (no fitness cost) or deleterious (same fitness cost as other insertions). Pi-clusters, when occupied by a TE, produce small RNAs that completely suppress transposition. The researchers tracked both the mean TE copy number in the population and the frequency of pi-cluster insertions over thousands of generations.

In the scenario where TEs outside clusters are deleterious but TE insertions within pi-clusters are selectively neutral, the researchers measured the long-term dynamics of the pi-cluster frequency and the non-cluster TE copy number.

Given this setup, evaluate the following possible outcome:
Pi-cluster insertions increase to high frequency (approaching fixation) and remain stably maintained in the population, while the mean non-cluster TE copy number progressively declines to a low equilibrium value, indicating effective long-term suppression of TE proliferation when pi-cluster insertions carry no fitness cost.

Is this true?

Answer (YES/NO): NO